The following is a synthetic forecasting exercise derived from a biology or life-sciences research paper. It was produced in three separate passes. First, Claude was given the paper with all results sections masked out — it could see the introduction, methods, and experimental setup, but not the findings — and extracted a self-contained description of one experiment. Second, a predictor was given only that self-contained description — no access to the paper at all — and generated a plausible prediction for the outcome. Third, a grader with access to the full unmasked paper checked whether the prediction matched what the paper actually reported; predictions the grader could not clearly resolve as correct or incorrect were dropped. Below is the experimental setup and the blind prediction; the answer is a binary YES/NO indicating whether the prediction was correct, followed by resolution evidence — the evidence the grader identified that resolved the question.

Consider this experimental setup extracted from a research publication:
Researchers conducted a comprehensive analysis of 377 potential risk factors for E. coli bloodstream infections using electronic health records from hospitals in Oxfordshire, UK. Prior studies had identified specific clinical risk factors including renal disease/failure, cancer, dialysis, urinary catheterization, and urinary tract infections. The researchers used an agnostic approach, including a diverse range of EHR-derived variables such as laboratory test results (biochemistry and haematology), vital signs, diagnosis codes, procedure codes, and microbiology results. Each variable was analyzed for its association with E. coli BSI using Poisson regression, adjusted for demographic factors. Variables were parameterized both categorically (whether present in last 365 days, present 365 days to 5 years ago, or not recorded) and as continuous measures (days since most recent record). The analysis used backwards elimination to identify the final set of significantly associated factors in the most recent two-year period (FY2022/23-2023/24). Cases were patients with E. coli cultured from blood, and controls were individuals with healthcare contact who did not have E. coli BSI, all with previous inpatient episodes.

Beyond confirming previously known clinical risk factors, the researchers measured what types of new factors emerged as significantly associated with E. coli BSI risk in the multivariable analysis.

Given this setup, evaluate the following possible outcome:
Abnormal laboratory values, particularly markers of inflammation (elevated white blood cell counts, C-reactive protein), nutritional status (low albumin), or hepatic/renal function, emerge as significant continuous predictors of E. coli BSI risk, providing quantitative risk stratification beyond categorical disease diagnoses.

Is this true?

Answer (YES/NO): NO